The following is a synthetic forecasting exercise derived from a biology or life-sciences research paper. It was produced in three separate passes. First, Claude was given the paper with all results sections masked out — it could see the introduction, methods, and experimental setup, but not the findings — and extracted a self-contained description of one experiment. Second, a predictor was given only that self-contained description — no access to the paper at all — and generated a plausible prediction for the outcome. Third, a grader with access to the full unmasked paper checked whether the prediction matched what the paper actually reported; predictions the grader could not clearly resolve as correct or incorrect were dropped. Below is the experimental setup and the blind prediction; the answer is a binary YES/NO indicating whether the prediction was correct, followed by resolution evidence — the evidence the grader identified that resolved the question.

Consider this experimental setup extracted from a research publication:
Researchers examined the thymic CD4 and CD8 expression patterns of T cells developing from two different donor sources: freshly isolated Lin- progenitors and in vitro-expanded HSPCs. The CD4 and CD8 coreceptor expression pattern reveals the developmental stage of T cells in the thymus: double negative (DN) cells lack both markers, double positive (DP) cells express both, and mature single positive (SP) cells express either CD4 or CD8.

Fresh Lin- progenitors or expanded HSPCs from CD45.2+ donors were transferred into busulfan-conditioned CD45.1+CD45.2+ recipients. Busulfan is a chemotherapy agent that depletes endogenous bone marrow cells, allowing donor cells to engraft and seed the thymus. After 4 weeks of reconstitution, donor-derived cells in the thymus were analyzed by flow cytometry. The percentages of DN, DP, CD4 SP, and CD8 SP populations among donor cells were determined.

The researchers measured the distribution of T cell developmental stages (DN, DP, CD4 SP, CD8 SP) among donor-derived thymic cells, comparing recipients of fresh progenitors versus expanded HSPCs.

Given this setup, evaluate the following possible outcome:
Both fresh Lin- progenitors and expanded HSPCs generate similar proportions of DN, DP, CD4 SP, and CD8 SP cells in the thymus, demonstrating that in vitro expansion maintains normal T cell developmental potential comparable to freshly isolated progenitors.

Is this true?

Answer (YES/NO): YES